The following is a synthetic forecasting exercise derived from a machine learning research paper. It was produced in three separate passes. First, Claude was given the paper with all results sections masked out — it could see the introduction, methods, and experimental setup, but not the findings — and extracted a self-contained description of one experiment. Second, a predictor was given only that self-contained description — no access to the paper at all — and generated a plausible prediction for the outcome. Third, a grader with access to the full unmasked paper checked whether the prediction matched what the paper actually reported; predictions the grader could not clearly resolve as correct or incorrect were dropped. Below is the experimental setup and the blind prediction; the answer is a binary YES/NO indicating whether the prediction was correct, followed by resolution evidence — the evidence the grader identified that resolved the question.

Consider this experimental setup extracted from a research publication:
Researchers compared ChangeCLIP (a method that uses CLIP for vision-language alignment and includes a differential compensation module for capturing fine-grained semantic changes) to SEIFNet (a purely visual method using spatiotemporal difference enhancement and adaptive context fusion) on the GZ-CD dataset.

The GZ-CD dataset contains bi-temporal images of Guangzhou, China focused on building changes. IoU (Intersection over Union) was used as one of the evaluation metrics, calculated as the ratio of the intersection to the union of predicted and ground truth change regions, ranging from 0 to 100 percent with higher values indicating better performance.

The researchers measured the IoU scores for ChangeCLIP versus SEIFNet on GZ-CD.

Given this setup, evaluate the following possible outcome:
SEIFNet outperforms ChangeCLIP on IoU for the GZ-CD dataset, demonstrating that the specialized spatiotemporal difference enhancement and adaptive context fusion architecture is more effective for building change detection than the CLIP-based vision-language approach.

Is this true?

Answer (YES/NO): NO